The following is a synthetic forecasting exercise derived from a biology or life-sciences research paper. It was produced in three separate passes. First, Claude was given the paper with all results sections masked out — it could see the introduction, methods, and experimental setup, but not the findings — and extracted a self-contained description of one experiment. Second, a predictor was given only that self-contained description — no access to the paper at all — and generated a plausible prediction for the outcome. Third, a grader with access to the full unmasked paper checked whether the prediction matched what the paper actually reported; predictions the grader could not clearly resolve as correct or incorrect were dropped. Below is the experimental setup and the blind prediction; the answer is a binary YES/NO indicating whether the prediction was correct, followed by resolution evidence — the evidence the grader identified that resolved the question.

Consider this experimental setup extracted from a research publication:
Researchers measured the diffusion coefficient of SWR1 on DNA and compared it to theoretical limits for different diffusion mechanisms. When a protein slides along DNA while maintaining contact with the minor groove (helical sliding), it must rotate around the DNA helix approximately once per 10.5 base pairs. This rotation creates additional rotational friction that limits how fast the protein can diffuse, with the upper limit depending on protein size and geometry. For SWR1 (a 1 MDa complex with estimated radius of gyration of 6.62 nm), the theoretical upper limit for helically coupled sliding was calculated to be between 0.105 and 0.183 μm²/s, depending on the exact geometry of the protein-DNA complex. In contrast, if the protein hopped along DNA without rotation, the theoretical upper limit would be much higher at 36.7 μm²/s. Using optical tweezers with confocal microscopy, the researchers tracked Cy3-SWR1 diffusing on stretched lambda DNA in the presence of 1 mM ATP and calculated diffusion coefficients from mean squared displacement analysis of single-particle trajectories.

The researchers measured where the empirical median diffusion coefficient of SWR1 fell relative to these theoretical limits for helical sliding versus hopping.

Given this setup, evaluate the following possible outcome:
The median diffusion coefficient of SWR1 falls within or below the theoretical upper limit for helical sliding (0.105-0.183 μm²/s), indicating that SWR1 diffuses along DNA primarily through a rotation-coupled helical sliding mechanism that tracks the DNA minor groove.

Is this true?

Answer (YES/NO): YES